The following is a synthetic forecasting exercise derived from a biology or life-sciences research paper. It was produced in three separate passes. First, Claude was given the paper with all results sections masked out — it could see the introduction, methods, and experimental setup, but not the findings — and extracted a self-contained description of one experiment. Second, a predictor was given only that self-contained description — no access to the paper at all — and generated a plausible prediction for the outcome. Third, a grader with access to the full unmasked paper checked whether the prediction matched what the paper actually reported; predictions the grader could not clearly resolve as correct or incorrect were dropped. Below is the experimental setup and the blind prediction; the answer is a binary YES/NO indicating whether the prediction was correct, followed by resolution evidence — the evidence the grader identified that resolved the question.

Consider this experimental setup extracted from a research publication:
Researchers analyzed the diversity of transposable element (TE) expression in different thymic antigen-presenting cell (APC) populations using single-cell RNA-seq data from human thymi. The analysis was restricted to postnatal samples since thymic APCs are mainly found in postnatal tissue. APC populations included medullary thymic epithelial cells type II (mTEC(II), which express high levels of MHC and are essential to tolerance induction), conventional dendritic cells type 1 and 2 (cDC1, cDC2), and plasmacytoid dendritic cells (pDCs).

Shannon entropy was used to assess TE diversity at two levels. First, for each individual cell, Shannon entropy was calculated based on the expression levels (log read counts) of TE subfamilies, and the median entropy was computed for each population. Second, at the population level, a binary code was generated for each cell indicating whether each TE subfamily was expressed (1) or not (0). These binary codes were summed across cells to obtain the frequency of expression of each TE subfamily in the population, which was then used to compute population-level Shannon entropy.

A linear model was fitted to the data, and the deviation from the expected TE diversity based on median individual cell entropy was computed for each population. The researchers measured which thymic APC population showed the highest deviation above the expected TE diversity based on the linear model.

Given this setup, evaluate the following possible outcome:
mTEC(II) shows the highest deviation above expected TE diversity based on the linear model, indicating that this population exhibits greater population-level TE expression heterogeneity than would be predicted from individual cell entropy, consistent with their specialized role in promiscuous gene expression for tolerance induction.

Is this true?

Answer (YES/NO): YES